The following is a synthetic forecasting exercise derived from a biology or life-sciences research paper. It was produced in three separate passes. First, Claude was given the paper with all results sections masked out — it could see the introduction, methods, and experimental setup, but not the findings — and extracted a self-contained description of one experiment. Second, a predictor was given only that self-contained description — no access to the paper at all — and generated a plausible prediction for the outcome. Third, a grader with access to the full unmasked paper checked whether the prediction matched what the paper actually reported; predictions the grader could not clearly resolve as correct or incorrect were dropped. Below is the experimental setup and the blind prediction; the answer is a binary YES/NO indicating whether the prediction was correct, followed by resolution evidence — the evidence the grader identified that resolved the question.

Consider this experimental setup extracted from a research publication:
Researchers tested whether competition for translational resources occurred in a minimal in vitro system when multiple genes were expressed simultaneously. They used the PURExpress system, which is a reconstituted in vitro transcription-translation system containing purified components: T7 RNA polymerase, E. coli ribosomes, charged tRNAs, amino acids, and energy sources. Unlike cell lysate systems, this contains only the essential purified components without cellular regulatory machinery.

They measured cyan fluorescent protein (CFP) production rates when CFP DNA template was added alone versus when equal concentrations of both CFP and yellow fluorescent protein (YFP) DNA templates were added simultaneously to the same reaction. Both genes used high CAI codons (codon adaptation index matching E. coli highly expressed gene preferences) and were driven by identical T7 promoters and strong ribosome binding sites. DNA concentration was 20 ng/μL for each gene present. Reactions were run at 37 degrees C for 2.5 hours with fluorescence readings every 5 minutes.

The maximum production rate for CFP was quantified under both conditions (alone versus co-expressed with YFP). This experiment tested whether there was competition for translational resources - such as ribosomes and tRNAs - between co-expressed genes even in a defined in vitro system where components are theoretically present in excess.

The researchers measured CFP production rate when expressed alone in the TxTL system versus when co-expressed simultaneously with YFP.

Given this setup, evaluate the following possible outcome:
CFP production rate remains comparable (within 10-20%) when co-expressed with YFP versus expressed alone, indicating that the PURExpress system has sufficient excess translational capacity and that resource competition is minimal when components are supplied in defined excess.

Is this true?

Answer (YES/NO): NO